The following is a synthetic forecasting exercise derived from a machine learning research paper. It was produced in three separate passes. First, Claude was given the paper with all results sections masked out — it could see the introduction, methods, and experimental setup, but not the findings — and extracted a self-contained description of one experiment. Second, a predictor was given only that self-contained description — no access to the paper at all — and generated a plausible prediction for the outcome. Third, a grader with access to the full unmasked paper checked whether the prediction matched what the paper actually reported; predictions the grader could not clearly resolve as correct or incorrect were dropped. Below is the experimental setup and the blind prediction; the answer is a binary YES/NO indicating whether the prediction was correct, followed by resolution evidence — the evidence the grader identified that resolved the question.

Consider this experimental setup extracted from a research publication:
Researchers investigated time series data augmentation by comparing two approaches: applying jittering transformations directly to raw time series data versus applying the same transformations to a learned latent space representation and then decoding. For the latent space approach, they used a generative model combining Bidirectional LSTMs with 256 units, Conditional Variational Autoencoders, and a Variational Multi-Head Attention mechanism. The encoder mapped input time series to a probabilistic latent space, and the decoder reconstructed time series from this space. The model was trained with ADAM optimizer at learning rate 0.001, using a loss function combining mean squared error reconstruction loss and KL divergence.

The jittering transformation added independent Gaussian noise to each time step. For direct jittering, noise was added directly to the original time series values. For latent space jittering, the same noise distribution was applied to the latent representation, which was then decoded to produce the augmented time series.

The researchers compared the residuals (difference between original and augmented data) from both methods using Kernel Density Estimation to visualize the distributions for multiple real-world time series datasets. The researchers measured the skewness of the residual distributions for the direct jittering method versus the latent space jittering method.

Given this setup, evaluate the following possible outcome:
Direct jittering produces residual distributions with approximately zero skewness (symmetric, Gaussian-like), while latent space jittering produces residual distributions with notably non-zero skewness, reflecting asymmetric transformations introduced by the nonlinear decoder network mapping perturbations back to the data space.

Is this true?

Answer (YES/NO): NO